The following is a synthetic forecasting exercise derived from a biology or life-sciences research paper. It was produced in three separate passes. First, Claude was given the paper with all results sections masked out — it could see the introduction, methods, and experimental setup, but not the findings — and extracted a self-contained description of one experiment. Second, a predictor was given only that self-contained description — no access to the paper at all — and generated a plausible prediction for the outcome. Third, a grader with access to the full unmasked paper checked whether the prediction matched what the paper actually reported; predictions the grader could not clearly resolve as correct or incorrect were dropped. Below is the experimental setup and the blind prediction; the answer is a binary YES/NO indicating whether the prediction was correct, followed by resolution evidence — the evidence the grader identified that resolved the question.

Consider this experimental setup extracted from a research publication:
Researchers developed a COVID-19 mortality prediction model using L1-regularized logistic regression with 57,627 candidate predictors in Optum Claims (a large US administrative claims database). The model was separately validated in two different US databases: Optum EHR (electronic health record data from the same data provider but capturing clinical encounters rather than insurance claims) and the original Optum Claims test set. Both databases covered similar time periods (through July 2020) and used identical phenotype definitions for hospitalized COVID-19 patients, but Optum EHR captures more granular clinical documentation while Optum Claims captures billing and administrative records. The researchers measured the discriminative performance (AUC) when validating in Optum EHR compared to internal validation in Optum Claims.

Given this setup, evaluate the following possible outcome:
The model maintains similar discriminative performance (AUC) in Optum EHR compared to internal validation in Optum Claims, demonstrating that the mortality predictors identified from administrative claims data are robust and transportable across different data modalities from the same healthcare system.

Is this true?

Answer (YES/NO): YES